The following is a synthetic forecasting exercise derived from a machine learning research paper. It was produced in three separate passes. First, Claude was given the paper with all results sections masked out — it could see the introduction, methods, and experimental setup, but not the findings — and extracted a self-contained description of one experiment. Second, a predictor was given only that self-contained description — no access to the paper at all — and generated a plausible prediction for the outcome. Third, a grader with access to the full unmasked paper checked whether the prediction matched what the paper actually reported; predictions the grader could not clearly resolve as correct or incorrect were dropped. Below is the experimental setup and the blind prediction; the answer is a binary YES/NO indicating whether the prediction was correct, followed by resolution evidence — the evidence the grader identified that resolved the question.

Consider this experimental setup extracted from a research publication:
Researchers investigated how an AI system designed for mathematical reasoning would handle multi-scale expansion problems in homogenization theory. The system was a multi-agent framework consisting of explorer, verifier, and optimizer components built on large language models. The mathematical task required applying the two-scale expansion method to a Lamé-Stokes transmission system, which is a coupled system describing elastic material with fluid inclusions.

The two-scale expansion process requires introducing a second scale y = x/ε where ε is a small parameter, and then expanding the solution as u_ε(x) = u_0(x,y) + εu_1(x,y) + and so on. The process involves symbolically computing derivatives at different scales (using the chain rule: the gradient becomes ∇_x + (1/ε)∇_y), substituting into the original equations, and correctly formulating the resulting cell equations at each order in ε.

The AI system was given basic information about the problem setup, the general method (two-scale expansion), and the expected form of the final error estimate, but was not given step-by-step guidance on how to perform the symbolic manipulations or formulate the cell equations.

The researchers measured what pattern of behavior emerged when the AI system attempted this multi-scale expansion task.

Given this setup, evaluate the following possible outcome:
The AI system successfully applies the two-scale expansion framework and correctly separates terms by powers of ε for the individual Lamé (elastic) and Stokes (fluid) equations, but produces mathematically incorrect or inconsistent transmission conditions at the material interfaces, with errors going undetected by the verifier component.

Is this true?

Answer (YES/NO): NO